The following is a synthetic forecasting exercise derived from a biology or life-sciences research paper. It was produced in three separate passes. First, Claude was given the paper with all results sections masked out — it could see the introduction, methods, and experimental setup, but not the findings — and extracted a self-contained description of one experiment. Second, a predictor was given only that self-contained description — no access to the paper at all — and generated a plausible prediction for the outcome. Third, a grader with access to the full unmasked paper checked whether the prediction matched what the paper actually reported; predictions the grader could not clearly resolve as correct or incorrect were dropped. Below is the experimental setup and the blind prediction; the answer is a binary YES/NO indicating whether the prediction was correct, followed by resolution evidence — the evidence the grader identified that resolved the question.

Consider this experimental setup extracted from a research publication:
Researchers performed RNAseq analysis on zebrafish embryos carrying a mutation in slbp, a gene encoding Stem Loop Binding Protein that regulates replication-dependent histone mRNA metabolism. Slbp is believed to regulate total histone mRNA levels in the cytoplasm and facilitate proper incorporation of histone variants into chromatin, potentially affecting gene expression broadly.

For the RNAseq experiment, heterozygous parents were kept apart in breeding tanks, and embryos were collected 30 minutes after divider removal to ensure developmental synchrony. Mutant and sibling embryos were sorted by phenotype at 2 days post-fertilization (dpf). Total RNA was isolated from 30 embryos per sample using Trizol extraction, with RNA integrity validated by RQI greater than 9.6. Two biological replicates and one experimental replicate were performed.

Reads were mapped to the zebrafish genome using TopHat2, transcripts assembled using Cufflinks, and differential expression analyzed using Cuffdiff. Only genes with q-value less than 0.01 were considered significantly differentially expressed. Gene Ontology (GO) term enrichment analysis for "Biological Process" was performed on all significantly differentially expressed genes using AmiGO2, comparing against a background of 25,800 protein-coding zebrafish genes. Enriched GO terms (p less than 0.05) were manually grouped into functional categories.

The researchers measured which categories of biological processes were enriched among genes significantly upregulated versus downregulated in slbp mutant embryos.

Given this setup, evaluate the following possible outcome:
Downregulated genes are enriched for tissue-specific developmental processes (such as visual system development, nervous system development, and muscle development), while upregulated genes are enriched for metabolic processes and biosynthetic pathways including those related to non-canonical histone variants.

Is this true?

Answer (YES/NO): NO